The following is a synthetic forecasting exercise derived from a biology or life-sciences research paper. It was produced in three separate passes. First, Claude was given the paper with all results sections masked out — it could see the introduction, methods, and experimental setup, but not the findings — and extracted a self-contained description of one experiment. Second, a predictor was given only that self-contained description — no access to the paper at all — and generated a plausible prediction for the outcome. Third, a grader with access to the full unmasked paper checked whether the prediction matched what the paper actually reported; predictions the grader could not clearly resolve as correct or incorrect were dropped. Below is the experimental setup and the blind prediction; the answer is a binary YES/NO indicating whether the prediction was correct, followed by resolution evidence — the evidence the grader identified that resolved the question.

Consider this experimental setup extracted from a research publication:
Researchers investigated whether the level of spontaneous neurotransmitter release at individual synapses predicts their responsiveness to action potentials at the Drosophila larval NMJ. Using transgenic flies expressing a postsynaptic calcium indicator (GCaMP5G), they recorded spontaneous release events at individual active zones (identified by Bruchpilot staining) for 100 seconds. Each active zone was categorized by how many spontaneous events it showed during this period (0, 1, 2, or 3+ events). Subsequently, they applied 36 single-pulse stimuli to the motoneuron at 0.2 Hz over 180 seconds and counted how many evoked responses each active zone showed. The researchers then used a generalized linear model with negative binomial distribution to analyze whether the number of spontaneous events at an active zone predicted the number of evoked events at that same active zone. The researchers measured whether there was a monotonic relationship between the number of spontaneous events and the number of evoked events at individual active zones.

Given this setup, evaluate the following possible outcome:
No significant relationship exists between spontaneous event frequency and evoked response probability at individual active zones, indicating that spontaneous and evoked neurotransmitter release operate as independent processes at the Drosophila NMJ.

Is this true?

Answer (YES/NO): NO